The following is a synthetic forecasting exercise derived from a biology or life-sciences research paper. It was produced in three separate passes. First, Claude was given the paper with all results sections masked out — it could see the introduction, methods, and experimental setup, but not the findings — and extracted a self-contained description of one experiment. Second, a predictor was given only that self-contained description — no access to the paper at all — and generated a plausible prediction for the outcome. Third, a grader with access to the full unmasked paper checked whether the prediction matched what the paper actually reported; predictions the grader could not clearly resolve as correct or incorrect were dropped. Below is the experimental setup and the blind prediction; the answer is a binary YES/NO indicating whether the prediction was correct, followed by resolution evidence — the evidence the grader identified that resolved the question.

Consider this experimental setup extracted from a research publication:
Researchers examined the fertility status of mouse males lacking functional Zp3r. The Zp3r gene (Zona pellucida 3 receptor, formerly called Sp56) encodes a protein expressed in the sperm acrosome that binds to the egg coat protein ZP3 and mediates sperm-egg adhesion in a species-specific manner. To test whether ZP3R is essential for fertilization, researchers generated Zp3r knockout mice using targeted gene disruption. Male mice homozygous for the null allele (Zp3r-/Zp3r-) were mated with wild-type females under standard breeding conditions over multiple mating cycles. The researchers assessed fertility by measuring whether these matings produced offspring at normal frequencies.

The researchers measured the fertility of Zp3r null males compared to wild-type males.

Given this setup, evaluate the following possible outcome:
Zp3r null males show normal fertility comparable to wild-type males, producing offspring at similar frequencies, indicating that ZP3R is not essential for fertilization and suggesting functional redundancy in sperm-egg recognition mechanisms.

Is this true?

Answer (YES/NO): YES